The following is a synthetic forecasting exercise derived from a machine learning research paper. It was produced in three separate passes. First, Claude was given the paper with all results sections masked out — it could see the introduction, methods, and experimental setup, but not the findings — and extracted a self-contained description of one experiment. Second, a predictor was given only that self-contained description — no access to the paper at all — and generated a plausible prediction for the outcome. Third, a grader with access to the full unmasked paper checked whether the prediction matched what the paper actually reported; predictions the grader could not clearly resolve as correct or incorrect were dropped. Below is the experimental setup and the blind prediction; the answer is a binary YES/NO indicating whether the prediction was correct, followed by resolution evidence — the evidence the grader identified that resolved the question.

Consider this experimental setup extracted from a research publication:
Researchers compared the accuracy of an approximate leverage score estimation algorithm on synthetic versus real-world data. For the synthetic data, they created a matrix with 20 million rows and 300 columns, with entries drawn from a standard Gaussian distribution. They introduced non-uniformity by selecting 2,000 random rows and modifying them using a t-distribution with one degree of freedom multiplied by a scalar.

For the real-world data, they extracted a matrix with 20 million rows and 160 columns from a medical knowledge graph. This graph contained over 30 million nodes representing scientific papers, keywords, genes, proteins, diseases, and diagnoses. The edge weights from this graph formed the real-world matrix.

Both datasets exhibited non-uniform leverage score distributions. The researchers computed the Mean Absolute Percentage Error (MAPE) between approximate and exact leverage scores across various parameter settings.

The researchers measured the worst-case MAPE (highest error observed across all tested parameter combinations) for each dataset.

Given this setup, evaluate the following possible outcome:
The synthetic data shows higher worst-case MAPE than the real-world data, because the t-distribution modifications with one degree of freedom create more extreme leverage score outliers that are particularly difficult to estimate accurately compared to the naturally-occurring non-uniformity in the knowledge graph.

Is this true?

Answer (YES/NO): NO